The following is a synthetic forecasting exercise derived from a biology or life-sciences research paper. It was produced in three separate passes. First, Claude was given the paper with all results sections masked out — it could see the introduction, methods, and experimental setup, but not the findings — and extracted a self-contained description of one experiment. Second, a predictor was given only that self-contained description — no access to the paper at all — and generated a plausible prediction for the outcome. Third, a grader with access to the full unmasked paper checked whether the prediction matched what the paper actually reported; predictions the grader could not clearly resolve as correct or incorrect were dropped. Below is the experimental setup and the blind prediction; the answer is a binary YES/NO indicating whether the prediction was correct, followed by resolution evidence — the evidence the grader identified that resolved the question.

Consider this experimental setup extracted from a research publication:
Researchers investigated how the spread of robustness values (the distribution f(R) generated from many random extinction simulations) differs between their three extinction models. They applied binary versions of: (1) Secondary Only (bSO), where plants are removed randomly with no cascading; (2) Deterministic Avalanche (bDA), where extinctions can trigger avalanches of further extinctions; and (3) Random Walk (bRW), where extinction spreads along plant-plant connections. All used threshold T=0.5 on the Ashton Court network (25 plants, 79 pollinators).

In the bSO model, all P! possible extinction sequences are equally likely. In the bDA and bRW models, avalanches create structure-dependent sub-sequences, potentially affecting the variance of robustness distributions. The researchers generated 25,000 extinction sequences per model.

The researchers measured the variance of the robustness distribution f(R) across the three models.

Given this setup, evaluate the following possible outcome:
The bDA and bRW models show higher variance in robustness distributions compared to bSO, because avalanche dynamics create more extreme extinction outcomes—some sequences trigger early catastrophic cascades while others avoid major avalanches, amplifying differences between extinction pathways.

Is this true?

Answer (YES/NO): NO